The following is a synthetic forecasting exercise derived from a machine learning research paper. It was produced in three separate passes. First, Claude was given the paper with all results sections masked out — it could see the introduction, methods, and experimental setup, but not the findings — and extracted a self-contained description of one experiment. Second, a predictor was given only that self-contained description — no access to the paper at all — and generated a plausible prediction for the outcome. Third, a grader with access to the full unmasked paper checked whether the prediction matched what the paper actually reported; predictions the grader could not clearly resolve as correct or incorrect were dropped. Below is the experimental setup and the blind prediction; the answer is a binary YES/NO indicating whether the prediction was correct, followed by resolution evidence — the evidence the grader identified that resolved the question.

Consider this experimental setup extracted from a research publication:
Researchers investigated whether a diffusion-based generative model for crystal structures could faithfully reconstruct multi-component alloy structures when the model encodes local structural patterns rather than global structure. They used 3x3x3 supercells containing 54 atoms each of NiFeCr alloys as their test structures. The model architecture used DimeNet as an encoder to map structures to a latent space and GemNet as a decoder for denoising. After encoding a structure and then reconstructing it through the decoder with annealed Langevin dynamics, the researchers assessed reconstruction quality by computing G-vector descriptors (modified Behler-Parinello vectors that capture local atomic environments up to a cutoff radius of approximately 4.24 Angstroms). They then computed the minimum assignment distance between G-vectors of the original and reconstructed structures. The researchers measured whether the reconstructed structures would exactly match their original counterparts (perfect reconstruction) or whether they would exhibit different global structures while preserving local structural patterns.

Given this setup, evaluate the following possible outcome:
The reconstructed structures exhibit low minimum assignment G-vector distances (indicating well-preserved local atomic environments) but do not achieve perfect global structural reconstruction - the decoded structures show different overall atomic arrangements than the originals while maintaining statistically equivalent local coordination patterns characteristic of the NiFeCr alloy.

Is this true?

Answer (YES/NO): YES